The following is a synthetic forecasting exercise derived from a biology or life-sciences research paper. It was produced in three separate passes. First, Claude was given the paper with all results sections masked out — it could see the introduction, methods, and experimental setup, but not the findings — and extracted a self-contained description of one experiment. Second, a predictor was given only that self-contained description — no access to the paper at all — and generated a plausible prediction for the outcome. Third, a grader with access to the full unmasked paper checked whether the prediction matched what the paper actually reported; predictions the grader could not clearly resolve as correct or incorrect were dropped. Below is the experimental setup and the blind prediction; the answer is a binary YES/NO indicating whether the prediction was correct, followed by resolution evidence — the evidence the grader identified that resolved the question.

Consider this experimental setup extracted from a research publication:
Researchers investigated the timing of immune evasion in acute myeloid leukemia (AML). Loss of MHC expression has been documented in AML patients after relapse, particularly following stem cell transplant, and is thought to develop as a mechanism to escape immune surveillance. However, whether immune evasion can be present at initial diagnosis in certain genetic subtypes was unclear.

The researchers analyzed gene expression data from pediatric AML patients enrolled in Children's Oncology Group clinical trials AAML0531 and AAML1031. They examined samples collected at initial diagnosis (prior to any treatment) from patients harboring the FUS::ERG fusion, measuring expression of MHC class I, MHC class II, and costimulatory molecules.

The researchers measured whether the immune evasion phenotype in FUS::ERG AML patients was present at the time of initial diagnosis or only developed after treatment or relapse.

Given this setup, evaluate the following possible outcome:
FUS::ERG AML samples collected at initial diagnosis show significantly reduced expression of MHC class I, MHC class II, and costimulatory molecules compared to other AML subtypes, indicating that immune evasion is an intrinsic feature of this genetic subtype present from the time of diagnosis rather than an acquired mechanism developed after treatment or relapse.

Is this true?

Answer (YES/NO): YES